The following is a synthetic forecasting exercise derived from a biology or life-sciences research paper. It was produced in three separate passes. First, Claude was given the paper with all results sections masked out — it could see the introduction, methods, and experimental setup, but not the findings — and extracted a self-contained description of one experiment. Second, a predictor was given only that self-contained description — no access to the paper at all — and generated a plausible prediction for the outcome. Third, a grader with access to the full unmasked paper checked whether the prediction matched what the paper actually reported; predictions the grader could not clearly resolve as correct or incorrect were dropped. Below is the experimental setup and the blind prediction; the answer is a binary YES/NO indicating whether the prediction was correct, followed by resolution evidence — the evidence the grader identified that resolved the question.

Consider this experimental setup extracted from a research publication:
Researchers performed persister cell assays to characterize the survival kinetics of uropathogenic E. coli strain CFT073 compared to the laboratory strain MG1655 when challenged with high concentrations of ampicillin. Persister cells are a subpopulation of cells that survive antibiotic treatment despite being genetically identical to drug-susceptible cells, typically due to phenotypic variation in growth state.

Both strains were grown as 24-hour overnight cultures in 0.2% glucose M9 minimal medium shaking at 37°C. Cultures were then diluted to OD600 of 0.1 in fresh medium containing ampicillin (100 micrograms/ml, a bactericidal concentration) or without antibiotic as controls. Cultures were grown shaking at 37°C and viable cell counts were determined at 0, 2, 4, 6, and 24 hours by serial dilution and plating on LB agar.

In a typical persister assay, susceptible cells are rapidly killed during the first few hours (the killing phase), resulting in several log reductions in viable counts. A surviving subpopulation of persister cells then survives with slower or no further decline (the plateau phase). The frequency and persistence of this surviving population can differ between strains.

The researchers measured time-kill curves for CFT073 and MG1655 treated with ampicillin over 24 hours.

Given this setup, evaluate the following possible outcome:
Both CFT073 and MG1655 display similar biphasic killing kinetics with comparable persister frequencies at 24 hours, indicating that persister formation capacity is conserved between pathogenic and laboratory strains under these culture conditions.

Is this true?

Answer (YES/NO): NO